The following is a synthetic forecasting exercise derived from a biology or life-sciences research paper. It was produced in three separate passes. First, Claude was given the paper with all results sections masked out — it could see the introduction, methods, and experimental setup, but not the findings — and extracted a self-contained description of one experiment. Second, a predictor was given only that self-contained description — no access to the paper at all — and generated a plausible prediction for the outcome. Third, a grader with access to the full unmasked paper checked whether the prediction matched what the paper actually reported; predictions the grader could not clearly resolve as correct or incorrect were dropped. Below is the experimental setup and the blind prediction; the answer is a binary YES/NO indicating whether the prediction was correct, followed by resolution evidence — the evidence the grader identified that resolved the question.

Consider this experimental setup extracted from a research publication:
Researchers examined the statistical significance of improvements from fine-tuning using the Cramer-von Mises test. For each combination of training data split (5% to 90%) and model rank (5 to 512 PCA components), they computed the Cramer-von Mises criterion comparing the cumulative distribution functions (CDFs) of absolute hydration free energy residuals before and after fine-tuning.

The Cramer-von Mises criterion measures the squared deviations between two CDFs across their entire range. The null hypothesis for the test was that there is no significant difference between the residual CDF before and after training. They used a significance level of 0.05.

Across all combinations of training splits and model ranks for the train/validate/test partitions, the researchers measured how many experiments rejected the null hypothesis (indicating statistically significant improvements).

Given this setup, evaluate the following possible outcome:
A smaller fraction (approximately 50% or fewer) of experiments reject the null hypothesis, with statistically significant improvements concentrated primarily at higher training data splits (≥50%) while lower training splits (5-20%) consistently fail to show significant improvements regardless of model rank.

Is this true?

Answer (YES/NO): NO